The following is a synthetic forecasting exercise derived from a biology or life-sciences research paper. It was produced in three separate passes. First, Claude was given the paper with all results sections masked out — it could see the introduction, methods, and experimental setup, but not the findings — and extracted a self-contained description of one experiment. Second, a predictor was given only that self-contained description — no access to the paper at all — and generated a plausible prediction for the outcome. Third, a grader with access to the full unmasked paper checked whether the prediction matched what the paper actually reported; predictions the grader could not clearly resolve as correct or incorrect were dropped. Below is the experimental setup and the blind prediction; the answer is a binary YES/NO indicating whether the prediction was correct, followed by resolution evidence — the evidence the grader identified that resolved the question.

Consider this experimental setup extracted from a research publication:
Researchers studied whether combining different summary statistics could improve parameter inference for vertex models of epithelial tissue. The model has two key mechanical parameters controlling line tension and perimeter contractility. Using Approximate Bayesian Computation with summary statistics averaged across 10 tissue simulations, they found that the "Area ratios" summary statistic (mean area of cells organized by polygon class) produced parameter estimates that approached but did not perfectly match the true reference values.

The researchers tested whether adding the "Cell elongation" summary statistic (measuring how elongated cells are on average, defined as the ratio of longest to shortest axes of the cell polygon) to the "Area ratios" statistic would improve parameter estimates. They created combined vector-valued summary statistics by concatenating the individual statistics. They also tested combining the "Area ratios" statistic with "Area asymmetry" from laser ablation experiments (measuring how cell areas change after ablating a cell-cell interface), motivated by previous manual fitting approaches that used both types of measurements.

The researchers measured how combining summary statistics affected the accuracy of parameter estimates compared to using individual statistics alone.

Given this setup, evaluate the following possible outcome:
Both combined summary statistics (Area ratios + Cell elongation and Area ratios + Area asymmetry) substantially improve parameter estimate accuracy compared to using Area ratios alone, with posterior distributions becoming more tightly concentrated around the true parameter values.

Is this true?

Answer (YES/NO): NO